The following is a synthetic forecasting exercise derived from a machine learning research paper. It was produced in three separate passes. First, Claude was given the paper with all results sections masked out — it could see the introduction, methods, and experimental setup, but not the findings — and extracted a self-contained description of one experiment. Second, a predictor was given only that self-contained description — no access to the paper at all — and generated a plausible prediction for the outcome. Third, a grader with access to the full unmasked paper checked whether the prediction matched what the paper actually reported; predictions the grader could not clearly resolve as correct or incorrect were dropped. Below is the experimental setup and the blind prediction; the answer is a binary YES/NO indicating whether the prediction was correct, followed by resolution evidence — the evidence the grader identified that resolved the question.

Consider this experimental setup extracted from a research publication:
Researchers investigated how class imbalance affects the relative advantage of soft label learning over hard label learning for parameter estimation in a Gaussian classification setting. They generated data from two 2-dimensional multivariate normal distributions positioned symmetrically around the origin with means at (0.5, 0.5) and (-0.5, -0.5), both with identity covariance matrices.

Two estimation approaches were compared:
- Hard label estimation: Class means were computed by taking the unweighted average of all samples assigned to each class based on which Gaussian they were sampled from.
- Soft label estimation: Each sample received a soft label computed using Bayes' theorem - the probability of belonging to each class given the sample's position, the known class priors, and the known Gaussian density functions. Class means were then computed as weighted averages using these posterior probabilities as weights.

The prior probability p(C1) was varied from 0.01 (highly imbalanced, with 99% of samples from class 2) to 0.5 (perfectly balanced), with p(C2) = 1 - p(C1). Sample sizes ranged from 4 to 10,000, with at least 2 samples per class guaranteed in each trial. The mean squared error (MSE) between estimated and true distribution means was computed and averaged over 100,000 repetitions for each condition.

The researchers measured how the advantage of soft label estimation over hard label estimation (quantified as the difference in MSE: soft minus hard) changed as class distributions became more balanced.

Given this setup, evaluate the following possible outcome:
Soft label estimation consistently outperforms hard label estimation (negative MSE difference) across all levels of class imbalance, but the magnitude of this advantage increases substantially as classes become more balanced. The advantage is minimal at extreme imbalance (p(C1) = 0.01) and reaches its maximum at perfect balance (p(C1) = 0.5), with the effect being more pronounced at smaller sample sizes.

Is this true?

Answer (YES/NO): NO